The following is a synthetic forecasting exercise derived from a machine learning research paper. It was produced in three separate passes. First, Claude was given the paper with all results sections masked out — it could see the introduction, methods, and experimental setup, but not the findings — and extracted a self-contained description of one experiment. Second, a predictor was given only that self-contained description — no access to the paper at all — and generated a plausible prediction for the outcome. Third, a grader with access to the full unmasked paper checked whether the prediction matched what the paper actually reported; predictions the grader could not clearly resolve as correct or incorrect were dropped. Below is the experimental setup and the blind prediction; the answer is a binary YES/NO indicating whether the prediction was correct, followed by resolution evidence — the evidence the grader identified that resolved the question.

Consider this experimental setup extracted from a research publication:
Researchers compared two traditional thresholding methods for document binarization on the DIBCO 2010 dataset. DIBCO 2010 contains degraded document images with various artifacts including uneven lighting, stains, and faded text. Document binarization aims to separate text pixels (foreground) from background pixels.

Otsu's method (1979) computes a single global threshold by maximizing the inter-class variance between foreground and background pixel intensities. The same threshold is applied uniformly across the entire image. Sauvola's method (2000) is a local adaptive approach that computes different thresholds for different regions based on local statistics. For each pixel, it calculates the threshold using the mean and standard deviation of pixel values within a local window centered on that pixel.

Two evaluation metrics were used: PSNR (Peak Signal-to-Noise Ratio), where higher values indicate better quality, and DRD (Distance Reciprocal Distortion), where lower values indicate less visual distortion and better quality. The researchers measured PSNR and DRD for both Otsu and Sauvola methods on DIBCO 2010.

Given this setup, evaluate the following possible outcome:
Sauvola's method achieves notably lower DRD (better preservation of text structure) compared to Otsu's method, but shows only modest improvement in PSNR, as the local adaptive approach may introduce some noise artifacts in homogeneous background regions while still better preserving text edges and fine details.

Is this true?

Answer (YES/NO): NO